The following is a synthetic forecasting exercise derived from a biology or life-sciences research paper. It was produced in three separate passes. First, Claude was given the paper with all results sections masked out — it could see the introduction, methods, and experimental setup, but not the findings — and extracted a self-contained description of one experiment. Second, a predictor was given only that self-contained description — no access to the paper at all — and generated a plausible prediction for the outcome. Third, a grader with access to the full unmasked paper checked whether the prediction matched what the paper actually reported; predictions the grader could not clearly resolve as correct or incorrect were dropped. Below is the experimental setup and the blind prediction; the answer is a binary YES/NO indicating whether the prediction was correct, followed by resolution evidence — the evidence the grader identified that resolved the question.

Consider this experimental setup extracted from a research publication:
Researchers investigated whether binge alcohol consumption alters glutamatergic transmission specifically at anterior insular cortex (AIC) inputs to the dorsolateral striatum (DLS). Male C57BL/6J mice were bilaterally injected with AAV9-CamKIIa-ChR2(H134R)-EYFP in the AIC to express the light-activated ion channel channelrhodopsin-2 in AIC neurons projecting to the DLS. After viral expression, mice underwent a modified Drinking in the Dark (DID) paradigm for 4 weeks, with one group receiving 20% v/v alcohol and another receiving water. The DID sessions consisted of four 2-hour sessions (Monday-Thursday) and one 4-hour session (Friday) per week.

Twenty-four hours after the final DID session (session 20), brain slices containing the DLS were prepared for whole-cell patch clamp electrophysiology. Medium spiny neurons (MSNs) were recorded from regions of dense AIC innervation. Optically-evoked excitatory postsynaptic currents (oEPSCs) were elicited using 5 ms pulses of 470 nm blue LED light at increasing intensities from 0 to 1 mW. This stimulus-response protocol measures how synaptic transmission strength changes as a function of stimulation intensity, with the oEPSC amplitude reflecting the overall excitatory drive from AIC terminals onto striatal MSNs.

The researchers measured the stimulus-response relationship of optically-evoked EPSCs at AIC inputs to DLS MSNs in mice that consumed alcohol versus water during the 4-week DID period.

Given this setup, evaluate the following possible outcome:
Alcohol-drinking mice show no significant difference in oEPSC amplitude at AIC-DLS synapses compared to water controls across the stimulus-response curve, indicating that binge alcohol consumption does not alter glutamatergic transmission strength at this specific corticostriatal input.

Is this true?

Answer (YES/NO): NO